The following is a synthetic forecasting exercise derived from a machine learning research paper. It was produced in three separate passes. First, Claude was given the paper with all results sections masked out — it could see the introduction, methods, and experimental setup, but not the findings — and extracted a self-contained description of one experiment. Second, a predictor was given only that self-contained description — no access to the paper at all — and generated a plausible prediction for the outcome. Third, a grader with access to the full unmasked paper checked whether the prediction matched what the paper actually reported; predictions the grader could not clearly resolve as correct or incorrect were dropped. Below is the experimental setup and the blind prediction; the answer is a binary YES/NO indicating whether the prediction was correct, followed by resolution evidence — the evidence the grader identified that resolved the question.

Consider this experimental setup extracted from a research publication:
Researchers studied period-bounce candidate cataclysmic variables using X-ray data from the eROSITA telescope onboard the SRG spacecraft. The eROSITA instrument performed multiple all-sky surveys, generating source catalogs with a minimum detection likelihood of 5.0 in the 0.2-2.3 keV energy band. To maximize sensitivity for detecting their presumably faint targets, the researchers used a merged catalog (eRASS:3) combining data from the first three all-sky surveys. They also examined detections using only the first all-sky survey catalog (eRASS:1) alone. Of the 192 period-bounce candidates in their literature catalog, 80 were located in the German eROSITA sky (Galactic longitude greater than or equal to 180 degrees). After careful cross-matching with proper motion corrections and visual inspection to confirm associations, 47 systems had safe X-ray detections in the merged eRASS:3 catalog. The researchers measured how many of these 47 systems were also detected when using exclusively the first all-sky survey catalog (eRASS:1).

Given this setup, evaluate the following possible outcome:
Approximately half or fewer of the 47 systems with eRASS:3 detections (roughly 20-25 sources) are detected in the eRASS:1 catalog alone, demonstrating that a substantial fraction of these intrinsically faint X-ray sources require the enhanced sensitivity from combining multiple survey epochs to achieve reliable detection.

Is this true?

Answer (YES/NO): NO